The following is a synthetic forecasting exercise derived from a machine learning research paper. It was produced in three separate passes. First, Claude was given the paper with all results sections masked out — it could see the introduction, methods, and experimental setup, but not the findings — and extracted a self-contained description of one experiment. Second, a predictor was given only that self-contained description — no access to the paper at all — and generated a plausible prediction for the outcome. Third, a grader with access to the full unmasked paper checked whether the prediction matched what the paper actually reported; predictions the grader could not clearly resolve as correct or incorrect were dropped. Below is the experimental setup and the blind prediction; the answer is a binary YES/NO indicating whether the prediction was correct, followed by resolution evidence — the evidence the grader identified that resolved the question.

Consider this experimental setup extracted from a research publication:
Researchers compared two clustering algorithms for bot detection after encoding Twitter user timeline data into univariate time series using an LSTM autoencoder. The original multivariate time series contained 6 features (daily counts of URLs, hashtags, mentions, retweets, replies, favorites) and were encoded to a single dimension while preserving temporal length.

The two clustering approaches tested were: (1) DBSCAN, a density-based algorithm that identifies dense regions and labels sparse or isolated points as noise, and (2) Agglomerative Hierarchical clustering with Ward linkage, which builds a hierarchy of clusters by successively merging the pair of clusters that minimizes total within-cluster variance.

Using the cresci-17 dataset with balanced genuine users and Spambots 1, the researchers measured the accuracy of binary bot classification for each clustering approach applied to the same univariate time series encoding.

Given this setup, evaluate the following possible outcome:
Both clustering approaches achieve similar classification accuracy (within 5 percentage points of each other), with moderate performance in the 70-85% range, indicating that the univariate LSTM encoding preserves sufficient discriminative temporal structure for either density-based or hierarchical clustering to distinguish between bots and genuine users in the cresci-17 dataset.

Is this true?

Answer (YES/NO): NO